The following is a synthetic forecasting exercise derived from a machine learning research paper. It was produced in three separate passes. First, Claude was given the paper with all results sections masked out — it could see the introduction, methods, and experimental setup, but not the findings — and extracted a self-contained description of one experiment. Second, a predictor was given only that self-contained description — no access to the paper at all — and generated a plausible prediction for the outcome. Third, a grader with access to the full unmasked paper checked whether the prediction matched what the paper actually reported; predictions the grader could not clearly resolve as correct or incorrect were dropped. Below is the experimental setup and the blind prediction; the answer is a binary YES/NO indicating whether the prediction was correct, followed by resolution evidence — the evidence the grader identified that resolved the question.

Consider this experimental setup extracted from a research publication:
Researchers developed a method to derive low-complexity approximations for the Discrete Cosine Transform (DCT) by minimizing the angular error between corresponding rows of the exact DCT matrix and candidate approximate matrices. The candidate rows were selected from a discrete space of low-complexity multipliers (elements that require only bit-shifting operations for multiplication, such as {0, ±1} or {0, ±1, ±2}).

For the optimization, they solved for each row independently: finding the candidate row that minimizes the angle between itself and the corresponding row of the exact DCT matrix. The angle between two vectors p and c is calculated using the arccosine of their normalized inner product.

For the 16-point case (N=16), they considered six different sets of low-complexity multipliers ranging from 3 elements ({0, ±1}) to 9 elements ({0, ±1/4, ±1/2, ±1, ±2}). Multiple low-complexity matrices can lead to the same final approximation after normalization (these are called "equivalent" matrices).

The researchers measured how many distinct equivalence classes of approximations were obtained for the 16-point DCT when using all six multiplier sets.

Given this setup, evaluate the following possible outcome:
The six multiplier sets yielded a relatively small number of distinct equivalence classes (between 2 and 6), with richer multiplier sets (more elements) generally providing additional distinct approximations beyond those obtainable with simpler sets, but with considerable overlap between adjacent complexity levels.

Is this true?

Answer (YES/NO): YES